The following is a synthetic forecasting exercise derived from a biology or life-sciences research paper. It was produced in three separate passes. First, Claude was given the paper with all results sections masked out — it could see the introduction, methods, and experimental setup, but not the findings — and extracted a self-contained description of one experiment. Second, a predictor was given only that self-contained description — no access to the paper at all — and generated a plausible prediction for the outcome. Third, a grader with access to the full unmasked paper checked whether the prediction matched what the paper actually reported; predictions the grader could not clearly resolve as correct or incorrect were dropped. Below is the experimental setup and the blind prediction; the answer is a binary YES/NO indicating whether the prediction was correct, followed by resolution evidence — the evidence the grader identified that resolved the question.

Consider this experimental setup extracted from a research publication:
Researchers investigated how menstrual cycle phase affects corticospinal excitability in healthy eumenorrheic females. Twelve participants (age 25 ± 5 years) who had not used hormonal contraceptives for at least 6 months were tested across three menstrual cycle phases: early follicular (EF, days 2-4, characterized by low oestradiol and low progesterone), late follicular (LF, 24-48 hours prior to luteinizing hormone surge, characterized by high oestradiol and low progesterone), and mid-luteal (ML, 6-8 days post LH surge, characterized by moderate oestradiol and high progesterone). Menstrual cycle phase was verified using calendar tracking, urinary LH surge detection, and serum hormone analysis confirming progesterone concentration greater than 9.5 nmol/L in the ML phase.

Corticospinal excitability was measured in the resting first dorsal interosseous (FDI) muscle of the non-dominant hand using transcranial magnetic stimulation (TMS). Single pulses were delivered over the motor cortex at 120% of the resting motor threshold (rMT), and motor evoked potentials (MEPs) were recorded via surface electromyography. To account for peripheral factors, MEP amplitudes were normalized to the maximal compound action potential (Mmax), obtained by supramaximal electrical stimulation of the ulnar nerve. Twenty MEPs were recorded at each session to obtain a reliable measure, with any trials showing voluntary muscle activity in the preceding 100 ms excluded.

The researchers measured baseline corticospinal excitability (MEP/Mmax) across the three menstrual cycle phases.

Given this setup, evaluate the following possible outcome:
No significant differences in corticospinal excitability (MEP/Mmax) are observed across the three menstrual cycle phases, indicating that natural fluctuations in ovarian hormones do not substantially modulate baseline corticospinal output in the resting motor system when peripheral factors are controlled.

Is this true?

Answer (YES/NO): NO